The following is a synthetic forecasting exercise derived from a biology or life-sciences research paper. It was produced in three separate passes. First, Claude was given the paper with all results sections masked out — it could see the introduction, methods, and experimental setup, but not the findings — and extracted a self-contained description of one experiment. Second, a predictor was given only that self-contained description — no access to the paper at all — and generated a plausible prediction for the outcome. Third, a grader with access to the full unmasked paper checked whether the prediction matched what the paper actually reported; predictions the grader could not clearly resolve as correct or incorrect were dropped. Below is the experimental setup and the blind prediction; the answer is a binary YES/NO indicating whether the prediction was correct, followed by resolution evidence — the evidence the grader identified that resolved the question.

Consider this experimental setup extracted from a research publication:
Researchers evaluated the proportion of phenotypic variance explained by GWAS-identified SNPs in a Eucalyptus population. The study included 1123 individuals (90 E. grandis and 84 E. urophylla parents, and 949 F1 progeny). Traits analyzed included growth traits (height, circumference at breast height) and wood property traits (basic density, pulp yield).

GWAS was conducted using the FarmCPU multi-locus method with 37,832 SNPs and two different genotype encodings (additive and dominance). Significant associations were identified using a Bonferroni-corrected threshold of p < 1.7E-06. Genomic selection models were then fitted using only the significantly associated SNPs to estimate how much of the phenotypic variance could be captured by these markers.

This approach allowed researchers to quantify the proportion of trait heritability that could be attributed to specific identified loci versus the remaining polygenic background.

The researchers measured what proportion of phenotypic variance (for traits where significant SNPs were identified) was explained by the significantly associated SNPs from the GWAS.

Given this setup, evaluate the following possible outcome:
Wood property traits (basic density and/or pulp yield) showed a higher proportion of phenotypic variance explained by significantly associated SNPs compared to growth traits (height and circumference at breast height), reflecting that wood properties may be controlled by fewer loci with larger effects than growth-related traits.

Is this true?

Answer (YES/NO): YES